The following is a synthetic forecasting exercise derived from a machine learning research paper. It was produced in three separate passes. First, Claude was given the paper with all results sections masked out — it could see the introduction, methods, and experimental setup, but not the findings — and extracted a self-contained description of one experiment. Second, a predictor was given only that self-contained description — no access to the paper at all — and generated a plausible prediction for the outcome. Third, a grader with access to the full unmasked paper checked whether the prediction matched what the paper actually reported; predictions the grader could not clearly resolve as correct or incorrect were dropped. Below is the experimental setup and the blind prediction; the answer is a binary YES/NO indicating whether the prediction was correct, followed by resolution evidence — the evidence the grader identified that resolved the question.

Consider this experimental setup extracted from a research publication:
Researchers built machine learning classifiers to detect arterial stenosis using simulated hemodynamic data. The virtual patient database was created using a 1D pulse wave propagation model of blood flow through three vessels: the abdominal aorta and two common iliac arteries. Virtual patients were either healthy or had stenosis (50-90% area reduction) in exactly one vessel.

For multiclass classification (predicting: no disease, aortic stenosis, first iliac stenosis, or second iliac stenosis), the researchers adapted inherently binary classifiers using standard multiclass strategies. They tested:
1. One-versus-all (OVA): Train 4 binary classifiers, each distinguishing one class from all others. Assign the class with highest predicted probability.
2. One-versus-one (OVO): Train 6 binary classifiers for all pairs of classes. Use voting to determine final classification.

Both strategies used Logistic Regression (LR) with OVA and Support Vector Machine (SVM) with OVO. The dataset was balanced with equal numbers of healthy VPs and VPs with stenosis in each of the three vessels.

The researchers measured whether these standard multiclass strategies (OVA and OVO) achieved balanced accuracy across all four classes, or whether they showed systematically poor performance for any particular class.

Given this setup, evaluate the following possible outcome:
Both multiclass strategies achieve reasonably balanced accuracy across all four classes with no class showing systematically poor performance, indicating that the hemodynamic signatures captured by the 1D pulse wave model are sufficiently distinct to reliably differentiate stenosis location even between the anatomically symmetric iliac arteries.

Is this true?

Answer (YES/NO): NO